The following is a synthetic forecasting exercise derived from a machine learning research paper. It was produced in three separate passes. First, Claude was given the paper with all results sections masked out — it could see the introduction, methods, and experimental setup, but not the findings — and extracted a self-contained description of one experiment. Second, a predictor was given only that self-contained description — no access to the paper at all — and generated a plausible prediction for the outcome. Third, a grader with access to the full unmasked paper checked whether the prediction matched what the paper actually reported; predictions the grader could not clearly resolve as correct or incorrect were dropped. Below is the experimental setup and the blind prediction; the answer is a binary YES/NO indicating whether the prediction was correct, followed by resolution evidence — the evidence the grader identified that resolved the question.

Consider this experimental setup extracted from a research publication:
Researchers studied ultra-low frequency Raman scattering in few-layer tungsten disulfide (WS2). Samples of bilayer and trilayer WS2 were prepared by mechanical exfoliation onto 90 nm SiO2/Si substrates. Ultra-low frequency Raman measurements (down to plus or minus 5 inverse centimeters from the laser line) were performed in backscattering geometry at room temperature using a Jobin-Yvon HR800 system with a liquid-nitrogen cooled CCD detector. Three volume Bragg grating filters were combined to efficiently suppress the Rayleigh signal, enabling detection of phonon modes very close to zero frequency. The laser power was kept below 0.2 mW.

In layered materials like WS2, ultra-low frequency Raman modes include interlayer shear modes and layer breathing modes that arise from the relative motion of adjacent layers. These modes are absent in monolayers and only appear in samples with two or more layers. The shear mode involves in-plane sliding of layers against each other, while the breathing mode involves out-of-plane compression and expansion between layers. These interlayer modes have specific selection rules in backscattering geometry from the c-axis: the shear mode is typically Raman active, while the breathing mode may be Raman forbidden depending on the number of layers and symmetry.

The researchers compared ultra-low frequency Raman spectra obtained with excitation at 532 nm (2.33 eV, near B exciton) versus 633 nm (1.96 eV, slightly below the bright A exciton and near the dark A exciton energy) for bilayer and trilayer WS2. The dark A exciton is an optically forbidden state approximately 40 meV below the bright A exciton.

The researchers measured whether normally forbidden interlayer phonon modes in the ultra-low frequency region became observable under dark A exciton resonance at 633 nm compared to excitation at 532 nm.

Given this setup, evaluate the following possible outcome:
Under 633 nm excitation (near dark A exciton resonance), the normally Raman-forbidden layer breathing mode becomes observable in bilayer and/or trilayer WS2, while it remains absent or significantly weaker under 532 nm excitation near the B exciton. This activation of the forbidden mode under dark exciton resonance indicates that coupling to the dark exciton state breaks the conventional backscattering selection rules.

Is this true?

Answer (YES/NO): YES